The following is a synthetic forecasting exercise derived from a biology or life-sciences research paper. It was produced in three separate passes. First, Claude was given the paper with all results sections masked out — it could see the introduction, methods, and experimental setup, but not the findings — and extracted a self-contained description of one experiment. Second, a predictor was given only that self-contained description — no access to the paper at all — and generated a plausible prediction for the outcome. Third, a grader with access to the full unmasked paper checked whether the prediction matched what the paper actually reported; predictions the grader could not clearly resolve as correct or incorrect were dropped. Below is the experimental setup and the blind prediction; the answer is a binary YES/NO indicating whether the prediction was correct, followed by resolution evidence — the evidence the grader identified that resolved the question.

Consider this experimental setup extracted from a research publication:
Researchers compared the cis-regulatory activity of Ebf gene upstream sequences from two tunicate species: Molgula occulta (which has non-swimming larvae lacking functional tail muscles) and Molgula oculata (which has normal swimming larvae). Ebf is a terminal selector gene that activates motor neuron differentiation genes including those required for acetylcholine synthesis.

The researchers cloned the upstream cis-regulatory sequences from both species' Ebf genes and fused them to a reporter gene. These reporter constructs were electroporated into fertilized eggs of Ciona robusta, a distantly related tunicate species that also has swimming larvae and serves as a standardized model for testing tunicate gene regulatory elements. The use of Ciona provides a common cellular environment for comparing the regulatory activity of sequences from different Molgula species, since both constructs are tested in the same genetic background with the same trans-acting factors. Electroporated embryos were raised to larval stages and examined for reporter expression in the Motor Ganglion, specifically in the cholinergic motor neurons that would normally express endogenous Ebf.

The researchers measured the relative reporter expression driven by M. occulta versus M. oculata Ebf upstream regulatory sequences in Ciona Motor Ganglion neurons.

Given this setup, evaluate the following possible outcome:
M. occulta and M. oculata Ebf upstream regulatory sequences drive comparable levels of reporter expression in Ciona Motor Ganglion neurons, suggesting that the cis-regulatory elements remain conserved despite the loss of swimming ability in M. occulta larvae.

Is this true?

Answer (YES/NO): NO